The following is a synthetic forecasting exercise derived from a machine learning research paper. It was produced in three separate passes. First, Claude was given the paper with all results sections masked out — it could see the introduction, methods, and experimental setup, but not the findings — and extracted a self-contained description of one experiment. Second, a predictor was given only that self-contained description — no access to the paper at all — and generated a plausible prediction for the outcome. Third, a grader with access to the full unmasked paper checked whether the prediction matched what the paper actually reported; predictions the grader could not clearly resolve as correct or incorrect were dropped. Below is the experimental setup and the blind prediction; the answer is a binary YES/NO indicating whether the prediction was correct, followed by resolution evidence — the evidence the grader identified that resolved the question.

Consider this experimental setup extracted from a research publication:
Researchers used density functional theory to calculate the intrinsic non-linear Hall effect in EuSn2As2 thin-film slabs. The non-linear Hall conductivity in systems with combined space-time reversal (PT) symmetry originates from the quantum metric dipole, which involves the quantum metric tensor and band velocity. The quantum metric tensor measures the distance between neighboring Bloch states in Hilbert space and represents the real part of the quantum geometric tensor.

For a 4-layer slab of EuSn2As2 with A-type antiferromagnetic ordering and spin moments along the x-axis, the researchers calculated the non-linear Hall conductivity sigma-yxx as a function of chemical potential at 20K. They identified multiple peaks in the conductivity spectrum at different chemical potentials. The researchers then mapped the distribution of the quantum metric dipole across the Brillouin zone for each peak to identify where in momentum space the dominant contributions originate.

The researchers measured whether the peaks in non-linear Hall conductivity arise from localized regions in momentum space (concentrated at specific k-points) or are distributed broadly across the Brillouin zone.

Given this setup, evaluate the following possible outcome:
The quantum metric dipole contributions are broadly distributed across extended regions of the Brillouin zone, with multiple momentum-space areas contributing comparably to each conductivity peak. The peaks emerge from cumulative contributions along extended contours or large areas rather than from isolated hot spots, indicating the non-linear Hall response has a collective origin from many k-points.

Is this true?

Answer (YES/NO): NO